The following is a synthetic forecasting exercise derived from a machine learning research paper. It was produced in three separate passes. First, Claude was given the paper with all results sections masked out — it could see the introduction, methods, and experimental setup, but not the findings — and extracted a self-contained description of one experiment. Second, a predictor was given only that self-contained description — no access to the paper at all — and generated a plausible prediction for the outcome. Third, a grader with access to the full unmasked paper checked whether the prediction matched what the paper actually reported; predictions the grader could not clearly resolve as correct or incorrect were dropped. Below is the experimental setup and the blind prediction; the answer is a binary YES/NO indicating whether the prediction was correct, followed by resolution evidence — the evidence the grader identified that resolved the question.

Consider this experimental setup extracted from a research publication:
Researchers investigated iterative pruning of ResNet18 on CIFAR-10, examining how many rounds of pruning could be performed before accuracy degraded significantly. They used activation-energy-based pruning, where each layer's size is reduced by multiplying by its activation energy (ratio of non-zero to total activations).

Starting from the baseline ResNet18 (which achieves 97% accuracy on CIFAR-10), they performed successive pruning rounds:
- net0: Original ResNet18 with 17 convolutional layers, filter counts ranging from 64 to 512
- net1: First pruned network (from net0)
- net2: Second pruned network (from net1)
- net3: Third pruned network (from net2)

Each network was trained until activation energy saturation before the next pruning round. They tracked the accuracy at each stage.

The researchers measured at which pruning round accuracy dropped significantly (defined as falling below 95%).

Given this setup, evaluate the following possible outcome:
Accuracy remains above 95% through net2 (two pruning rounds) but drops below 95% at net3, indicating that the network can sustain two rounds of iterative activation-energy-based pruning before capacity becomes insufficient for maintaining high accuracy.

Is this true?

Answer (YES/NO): NO